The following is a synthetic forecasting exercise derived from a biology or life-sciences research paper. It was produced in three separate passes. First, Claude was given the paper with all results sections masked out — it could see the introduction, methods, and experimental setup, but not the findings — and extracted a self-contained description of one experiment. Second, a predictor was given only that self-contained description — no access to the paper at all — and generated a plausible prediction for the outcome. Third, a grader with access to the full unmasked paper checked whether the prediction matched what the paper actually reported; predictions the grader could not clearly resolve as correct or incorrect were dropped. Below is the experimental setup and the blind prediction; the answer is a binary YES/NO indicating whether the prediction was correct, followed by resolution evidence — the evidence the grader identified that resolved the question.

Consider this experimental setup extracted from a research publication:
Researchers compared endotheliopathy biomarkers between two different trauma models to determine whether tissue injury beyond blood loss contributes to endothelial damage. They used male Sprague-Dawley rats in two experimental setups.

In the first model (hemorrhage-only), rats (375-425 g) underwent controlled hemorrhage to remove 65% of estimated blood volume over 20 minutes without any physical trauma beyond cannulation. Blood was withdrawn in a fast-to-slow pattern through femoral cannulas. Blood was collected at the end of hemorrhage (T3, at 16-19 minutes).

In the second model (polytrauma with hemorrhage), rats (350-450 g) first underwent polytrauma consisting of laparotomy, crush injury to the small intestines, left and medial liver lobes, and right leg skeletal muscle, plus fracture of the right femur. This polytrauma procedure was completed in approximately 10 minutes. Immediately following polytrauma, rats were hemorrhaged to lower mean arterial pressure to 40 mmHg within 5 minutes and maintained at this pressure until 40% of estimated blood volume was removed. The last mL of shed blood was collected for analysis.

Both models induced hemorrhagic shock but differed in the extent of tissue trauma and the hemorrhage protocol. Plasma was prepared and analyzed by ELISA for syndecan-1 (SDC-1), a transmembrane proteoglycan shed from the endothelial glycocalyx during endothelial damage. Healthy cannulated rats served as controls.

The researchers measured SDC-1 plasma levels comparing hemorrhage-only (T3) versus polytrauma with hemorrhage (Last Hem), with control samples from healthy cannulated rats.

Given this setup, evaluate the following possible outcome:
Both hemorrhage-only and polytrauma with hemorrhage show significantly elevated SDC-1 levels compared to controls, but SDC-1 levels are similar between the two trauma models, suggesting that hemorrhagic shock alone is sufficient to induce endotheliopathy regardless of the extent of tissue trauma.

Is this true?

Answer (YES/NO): NO